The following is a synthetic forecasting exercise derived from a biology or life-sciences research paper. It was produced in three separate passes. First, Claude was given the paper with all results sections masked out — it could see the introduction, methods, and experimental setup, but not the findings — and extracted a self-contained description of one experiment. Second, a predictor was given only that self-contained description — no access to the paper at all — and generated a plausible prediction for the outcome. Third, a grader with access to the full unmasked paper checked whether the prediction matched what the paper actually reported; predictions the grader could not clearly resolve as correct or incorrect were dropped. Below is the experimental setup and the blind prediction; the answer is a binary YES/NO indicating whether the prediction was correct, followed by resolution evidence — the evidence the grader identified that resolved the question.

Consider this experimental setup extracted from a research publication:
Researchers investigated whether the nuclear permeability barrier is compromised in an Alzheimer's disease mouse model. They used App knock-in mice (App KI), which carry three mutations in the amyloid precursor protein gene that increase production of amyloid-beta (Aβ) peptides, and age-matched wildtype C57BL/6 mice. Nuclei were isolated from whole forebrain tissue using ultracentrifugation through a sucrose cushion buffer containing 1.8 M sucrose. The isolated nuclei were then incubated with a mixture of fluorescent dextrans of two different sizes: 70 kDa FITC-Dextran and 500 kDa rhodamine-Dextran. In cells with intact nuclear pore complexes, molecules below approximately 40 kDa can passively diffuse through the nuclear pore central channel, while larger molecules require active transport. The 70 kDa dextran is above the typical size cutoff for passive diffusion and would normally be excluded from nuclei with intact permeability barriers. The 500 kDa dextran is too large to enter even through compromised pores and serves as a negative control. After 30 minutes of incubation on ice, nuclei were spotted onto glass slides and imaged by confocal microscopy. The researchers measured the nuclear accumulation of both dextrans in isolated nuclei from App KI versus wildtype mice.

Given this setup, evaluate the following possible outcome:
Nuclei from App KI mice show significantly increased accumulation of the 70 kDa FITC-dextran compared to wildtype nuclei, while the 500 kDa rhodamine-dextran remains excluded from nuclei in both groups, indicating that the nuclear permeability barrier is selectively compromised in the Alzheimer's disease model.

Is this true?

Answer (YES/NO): YES